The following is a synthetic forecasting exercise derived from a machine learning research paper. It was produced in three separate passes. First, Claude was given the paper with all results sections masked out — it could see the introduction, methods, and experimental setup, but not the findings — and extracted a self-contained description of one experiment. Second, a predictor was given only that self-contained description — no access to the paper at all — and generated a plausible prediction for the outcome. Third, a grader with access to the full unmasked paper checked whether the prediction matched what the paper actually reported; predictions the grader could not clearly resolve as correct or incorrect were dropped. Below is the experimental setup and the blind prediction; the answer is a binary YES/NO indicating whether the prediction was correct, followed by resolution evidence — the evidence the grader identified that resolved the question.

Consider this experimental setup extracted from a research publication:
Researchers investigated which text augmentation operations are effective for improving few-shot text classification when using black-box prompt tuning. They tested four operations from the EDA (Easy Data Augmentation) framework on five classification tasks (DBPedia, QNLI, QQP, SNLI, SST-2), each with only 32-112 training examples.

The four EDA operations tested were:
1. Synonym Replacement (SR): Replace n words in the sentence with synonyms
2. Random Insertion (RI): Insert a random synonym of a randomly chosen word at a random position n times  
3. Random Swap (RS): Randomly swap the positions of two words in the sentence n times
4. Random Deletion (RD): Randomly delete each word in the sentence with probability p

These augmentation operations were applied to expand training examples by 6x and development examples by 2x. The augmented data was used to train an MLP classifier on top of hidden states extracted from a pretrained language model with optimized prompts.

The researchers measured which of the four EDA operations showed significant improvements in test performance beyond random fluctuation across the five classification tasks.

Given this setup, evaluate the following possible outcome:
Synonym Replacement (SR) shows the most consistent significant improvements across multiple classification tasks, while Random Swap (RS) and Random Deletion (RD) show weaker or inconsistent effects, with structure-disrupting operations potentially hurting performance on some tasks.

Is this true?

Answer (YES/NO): NO